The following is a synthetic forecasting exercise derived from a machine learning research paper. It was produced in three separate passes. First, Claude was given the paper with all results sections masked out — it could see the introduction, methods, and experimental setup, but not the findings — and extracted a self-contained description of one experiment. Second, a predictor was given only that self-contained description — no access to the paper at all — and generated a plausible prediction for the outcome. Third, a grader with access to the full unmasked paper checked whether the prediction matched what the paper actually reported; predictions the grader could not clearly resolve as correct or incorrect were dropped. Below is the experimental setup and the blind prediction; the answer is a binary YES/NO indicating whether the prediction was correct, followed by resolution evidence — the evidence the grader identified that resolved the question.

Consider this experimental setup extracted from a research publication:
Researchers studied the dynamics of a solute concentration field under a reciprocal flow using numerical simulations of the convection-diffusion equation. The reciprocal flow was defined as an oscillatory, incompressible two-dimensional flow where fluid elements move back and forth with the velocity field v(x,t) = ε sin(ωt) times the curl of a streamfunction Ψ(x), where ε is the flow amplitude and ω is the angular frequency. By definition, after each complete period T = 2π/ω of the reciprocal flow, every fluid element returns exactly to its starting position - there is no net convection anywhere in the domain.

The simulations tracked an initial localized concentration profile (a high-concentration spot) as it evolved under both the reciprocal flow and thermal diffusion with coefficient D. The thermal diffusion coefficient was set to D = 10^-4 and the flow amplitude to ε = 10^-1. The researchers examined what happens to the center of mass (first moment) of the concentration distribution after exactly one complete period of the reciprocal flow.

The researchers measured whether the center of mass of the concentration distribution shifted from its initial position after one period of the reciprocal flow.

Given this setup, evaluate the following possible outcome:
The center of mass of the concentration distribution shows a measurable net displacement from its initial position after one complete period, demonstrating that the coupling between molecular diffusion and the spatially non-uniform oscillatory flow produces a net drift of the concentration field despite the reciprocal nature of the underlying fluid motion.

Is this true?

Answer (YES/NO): YES